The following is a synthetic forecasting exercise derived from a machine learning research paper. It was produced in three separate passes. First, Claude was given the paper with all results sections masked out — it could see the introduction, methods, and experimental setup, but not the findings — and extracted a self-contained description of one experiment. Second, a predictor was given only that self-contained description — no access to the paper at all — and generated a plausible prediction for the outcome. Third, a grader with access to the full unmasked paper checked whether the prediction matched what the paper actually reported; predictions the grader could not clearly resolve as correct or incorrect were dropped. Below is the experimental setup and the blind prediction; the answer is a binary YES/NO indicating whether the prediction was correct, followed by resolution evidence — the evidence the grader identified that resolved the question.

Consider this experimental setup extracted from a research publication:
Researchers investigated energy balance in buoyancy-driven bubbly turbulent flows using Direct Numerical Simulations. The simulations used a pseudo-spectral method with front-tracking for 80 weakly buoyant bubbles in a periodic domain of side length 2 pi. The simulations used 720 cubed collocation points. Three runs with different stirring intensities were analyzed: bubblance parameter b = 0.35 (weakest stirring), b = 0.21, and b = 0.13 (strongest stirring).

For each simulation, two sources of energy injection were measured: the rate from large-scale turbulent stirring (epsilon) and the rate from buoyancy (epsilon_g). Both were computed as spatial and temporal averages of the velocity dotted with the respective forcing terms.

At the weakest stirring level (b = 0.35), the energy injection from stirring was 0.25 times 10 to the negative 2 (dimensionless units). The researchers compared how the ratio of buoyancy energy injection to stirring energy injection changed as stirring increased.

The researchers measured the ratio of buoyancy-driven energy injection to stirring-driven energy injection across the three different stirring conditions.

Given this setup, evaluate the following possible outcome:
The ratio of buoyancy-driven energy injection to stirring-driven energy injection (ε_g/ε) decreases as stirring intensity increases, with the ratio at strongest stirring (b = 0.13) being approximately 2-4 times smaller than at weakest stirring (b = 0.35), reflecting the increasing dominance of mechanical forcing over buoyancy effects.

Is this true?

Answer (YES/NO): NO